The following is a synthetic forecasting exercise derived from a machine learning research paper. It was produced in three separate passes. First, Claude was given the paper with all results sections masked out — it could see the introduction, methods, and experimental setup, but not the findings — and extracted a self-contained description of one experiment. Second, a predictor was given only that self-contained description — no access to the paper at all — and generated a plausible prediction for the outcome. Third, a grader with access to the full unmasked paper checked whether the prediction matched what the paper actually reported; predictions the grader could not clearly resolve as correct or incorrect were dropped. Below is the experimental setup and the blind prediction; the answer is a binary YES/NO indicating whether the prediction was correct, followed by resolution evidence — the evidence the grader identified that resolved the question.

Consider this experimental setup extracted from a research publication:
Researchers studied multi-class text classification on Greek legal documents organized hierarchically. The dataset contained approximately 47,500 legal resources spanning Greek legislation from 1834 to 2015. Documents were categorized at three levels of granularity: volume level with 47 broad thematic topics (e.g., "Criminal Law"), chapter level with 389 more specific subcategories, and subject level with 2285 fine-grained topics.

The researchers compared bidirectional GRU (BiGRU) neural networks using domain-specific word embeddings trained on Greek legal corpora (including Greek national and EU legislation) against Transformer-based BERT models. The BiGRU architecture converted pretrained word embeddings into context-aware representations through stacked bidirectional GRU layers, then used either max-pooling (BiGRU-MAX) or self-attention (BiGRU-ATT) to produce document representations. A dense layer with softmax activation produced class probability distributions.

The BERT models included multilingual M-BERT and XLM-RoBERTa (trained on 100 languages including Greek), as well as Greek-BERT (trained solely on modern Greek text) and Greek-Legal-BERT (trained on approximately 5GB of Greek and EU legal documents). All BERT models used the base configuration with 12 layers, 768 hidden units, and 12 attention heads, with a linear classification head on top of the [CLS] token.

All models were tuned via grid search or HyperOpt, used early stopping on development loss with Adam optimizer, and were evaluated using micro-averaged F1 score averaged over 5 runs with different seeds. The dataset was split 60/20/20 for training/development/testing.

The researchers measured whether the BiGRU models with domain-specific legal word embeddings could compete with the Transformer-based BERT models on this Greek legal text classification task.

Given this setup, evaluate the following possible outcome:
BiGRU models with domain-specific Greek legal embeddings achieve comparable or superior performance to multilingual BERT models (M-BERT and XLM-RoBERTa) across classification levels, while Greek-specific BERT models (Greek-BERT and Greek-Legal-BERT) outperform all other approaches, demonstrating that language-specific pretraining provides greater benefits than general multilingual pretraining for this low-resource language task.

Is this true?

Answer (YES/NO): NO